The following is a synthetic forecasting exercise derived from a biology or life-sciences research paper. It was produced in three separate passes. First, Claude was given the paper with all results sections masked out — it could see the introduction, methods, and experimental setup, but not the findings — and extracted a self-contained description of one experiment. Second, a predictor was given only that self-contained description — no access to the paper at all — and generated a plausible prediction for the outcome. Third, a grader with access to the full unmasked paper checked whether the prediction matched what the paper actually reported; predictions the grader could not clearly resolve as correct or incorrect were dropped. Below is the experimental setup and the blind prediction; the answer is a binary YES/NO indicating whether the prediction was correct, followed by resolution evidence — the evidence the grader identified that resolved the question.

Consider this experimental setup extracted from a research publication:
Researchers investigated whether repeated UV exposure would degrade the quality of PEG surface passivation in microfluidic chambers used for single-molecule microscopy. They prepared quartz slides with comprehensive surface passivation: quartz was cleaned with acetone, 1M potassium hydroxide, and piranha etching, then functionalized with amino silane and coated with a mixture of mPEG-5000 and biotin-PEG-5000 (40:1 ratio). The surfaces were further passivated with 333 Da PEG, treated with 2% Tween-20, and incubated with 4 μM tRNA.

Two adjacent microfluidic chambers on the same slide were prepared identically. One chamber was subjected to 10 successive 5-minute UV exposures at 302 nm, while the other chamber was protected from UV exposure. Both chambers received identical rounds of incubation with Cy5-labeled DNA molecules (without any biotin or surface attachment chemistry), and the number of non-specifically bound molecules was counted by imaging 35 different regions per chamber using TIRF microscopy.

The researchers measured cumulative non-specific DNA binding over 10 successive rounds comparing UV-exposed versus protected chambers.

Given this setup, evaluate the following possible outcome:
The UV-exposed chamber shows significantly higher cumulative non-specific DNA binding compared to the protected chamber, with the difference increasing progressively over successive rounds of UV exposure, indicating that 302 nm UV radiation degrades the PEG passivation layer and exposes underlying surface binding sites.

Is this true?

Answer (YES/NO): NO